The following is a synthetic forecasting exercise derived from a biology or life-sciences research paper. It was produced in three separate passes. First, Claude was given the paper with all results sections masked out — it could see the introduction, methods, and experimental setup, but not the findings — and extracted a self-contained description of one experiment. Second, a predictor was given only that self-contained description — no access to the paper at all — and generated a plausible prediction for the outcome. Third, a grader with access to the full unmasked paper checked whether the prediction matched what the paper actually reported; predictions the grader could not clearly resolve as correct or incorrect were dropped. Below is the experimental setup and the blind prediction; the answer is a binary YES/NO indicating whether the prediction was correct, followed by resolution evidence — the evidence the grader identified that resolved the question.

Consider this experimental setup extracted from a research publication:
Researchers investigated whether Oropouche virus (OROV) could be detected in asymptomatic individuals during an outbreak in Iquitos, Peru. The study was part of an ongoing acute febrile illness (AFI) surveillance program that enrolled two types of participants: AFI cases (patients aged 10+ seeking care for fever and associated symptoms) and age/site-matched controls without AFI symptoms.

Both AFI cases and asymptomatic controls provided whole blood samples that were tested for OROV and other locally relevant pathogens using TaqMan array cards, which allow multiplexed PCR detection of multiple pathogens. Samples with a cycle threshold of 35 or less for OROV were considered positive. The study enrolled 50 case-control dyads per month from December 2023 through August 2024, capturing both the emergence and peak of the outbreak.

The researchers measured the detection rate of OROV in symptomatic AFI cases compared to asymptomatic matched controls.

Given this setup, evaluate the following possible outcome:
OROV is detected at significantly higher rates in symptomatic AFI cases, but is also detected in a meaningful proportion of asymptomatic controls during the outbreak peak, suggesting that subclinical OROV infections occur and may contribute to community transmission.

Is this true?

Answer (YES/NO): YES